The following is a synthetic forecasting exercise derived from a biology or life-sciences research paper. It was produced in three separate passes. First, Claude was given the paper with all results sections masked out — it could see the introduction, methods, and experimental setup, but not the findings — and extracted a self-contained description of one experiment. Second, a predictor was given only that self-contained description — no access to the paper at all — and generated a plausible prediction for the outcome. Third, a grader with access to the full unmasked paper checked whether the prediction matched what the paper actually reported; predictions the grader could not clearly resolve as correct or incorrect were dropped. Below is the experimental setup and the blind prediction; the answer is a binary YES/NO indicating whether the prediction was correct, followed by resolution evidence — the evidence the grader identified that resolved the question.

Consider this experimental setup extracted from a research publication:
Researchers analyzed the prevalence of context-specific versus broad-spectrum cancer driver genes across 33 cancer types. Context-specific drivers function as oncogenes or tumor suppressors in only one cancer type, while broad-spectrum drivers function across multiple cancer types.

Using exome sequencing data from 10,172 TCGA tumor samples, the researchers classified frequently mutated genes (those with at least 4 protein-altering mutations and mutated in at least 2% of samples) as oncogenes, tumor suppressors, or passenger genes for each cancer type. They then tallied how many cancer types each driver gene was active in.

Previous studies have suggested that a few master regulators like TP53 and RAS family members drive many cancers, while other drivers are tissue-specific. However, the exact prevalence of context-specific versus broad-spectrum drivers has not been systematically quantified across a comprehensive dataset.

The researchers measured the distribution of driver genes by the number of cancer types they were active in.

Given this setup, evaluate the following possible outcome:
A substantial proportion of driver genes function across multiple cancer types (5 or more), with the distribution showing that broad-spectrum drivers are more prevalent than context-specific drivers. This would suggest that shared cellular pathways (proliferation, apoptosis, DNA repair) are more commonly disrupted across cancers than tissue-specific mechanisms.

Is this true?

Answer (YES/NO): NO